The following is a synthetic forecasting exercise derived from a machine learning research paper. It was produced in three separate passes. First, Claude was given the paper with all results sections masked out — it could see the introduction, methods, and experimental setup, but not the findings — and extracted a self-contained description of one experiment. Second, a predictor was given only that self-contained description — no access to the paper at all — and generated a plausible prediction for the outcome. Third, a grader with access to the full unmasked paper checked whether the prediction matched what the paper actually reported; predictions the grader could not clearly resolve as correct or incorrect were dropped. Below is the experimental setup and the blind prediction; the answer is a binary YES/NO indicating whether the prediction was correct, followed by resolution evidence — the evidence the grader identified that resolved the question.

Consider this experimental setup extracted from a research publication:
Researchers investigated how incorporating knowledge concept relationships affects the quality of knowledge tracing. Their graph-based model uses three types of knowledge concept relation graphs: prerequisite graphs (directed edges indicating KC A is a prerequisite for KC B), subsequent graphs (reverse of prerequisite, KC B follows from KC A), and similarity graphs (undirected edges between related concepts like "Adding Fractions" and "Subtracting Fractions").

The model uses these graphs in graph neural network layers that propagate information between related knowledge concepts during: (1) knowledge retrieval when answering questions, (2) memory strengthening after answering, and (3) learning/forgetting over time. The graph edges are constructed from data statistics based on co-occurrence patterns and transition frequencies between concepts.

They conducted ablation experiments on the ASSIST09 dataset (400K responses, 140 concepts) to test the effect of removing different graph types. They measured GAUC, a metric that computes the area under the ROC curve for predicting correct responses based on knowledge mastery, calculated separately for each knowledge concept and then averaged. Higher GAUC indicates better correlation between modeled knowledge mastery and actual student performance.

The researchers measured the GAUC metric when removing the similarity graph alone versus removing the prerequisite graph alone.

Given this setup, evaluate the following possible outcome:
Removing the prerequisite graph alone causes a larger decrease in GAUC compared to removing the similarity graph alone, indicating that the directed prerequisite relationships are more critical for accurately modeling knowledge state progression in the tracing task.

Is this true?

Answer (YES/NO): NO